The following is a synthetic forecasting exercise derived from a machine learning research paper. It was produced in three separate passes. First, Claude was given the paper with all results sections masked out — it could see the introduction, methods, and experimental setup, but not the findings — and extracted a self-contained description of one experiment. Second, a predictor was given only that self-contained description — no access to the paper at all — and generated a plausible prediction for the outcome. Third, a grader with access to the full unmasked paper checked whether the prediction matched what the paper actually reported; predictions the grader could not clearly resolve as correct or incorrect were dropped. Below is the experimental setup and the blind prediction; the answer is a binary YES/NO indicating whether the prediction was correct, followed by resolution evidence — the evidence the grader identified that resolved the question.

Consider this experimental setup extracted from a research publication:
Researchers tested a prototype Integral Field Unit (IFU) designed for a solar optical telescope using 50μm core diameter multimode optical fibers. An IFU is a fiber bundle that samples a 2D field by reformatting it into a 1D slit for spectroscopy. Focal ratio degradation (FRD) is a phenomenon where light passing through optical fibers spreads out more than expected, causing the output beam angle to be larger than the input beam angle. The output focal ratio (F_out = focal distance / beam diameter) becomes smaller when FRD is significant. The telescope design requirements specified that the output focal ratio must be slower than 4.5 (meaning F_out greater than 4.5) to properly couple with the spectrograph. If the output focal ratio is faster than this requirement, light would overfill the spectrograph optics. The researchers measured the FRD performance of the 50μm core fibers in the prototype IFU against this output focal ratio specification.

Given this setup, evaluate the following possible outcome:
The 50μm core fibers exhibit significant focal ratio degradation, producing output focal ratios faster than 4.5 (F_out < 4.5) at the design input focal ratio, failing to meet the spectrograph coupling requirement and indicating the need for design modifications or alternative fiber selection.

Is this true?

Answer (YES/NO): YES